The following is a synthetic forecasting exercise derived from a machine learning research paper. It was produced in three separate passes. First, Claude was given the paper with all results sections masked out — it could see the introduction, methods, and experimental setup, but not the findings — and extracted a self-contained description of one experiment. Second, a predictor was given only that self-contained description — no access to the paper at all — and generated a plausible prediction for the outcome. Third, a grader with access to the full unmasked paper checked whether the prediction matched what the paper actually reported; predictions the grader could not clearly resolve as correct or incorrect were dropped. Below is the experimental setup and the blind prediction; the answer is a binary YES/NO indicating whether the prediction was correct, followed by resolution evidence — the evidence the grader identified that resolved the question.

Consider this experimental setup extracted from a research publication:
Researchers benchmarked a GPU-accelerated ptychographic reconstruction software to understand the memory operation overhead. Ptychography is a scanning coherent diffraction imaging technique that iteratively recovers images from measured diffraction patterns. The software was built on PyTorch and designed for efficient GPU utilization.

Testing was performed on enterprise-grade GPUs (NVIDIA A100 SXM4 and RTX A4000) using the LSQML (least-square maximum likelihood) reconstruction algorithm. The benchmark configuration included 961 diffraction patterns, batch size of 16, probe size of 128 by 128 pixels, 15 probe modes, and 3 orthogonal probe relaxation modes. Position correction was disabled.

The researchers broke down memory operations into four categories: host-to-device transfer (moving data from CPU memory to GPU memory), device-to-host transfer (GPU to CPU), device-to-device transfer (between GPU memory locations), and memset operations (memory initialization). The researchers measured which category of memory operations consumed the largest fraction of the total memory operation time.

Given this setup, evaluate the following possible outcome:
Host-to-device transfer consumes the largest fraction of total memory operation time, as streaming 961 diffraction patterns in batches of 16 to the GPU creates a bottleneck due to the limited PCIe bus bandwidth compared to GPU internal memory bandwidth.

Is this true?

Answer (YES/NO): YES